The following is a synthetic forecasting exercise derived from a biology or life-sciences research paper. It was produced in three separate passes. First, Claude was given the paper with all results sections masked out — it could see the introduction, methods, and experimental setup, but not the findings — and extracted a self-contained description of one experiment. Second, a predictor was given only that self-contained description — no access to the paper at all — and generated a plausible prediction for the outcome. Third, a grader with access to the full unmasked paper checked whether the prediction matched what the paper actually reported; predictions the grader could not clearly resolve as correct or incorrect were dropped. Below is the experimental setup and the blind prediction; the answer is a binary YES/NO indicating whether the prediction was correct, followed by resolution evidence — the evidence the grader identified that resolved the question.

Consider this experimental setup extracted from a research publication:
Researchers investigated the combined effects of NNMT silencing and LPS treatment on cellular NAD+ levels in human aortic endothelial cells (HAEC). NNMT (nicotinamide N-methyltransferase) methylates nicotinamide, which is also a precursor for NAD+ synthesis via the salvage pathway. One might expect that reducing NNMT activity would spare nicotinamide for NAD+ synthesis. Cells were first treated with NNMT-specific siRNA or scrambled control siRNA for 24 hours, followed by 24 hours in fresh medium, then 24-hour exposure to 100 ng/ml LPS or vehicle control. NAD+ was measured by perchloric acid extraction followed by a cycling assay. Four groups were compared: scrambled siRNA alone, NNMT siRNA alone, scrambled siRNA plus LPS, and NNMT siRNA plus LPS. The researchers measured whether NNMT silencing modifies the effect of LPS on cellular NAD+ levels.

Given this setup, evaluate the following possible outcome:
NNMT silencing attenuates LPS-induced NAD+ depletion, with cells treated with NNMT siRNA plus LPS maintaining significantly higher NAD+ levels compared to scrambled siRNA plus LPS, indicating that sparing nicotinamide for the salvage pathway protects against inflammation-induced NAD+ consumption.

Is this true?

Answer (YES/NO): NO